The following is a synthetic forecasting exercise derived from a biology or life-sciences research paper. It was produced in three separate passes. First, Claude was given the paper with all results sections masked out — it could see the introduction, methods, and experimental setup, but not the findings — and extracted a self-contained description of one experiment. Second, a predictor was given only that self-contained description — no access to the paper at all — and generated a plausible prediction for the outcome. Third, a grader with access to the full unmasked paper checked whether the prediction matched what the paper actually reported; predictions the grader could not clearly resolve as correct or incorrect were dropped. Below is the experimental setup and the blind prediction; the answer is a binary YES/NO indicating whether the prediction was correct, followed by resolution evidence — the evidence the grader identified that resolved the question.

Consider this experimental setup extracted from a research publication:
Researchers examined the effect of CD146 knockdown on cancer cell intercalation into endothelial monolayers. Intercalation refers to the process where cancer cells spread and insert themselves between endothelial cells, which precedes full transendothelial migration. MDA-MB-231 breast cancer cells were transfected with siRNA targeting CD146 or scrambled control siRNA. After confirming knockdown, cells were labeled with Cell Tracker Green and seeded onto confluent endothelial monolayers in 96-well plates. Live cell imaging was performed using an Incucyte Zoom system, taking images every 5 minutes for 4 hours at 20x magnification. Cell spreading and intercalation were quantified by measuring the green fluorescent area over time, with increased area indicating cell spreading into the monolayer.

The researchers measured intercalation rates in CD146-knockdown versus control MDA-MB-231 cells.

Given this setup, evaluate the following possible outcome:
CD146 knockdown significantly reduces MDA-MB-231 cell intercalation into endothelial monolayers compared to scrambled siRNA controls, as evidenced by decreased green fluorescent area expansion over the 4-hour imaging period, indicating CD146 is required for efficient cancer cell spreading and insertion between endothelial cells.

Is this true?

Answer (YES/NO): NO